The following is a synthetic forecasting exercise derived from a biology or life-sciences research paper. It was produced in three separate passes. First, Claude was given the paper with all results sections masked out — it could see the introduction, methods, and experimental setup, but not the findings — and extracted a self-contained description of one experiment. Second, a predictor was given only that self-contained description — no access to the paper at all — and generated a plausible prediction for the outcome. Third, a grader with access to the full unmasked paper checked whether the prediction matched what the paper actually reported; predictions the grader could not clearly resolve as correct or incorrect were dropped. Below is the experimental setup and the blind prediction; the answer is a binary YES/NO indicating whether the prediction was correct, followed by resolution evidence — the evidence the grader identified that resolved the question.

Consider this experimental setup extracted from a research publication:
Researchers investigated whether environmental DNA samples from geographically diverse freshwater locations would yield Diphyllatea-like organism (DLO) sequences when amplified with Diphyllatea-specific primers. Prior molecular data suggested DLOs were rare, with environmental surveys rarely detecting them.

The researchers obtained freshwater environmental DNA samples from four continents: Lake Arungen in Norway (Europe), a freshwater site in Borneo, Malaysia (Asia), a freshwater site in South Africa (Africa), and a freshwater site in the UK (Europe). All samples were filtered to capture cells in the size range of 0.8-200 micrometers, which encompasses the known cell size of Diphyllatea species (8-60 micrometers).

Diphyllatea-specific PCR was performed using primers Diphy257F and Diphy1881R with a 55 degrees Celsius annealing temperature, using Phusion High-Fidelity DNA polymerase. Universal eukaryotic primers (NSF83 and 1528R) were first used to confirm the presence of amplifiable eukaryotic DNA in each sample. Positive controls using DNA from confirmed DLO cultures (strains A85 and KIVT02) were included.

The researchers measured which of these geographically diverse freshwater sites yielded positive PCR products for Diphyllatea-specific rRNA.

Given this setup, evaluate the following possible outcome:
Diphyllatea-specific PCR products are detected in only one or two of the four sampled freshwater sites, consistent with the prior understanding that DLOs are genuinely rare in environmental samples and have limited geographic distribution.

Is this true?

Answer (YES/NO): NO